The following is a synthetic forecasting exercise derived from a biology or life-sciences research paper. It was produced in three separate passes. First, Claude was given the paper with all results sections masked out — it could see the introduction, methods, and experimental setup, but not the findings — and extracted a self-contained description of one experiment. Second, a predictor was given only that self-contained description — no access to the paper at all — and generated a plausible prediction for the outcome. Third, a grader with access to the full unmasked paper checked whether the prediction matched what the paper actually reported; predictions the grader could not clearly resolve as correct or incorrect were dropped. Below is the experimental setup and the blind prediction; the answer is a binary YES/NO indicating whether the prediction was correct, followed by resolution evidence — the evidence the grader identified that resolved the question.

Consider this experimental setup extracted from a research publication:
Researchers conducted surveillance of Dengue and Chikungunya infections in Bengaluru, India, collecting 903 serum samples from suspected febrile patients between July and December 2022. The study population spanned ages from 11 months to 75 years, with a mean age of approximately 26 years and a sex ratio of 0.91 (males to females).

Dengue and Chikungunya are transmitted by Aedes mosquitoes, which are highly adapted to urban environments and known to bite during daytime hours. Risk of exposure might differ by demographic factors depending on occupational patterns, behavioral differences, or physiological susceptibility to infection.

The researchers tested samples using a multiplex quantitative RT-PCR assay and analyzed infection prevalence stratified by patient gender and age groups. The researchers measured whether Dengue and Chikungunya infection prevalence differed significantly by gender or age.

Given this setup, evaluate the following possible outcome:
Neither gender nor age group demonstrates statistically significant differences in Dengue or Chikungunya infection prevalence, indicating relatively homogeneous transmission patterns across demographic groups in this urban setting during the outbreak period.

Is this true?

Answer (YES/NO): YES